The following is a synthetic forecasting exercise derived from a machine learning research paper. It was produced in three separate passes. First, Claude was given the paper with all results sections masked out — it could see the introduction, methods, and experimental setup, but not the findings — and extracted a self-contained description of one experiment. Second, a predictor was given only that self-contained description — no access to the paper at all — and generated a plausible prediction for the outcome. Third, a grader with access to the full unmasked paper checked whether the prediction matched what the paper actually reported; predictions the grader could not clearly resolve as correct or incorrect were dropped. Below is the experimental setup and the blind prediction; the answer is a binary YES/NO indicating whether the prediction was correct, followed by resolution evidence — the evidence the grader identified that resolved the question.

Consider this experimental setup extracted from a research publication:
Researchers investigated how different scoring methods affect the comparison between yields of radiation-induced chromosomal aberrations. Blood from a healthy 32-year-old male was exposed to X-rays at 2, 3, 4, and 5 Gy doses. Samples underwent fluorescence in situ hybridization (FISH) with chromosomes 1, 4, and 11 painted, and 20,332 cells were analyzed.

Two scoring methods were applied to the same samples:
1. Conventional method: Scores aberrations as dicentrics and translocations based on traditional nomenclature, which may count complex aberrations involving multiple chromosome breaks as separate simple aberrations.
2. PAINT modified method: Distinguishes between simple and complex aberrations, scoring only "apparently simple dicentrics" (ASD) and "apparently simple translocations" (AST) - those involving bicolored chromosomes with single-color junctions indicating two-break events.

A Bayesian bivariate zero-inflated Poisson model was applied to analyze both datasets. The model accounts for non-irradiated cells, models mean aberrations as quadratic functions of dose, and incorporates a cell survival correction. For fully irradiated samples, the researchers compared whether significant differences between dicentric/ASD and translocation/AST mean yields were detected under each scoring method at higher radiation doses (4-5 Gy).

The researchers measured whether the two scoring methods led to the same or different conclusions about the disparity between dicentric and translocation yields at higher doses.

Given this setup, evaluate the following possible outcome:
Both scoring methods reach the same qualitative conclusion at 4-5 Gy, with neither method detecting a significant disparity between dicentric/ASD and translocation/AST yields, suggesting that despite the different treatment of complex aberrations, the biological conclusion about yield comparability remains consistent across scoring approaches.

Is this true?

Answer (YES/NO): NO